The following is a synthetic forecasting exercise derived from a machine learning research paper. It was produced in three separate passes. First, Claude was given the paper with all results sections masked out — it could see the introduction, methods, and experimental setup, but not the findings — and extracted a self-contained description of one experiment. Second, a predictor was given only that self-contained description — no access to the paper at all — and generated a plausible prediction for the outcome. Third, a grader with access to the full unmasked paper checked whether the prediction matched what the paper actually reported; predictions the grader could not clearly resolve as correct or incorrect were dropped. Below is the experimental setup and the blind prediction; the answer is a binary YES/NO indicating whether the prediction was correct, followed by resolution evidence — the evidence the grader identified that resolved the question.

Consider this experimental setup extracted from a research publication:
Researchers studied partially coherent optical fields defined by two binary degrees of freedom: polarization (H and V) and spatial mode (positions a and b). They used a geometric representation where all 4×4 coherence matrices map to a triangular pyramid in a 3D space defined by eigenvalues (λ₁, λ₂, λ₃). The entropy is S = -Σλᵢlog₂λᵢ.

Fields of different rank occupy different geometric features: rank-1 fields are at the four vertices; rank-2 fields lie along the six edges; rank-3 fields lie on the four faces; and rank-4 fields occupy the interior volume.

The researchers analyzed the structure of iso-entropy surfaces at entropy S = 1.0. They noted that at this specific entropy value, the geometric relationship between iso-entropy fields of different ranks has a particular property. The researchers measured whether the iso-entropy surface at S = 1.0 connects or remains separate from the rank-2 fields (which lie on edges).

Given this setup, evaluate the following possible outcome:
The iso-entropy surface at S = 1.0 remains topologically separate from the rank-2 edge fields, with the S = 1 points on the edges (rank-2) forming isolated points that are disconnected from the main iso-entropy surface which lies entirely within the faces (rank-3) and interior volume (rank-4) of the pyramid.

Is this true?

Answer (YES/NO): NO